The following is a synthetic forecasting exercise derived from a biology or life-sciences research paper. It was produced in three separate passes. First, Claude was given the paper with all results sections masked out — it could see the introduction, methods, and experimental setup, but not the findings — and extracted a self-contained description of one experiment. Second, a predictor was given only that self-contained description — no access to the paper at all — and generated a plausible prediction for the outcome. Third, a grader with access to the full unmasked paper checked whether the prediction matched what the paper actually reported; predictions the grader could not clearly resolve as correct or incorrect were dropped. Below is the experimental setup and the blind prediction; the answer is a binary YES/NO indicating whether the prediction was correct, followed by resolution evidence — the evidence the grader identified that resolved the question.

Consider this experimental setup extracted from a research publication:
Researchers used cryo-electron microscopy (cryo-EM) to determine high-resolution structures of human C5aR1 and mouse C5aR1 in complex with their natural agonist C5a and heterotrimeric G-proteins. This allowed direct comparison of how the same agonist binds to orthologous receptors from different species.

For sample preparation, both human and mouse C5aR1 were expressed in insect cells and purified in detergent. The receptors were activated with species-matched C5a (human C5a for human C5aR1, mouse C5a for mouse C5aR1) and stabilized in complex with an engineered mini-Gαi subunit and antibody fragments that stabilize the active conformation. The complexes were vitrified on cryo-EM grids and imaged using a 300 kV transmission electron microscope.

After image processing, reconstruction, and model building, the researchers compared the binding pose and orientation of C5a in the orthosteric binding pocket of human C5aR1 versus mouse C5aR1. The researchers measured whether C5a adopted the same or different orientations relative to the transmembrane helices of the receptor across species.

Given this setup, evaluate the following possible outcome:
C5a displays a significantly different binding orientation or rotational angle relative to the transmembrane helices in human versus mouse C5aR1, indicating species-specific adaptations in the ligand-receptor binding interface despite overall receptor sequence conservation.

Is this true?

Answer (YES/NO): NO